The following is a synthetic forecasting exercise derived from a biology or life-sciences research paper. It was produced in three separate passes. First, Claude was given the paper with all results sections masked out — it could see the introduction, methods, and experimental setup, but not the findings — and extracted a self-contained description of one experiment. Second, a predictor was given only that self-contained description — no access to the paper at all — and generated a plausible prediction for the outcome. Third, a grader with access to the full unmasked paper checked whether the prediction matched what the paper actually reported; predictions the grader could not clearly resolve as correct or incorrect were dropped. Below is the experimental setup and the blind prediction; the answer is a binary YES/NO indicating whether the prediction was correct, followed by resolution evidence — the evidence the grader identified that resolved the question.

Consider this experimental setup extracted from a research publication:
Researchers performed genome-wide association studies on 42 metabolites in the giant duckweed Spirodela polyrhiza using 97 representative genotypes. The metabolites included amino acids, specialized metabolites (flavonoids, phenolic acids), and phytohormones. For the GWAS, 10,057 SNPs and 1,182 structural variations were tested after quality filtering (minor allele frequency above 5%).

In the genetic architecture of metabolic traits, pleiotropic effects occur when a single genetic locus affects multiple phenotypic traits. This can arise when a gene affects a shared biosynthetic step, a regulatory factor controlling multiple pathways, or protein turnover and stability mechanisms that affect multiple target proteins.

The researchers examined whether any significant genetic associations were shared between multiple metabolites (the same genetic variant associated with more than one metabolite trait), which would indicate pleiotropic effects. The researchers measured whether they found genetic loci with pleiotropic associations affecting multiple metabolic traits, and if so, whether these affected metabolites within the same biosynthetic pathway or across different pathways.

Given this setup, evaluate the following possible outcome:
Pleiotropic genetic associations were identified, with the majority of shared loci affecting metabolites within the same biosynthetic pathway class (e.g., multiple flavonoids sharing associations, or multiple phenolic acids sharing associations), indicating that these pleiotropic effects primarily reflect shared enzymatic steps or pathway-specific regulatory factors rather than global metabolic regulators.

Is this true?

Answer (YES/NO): NO